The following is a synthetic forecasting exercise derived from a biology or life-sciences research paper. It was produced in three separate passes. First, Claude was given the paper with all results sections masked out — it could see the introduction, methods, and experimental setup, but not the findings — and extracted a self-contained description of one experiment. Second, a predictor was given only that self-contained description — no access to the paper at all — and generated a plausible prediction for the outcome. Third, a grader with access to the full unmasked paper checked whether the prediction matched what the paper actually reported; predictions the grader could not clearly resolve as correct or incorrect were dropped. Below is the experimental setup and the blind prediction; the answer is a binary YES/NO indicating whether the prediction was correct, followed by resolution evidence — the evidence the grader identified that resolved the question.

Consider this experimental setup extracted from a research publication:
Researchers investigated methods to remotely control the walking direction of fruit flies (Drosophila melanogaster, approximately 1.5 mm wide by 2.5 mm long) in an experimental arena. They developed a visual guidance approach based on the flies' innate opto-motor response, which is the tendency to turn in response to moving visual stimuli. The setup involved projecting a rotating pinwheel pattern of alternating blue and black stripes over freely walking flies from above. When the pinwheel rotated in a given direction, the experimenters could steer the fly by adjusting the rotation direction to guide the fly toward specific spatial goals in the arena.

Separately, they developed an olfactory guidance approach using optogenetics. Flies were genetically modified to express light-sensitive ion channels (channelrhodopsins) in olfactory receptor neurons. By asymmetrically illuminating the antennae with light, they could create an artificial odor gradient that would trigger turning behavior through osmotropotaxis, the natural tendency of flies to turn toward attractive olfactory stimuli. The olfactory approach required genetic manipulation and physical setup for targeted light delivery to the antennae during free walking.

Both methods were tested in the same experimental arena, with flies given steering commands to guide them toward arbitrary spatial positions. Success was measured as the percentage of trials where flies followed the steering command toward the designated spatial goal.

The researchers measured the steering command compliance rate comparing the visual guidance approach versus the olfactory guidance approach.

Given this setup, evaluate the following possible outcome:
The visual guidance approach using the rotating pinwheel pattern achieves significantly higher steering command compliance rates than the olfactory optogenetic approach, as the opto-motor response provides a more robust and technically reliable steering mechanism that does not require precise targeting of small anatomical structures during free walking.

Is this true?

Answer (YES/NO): YES